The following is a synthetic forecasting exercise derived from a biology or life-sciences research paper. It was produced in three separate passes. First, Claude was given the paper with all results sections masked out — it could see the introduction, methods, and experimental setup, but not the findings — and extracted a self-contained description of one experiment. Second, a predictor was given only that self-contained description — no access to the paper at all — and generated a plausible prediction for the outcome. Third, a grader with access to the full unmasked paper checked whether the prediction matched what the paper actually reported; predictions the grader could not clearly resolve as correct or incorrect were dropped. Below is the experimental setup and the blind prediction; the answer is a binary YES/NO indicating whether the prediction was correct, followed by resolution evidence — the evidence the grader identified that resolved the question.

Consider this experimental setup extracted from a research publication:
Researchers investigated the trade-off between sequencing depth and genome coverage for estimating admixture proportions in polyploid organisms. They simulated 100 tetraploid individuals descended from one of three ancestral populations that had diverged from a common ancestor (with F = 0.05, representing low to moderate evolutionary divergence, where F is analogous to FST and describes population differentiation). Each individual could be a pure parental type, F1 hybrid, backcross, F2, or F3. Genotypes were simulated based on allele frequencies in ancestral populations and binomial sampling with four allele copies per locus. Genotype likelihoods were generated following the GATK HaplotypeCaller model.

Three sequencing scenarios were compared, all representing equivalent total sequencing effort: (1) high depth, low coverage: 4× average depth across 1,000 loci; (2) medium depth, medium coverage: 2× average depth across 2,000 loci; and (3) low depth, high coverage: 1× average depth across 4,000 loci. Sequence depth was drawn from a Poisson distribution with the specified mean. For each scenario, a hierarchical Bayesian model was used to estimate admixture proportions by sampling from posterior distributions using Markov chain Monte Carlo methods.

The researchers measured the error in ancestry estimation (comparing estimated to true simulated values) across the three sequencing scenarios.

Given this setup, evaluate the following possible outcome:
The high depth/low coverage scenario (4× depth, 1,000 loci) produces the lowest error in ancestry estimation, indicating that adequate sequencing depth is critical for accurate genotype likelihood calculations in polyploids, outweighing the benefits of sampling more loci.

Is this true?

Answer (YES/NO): NO